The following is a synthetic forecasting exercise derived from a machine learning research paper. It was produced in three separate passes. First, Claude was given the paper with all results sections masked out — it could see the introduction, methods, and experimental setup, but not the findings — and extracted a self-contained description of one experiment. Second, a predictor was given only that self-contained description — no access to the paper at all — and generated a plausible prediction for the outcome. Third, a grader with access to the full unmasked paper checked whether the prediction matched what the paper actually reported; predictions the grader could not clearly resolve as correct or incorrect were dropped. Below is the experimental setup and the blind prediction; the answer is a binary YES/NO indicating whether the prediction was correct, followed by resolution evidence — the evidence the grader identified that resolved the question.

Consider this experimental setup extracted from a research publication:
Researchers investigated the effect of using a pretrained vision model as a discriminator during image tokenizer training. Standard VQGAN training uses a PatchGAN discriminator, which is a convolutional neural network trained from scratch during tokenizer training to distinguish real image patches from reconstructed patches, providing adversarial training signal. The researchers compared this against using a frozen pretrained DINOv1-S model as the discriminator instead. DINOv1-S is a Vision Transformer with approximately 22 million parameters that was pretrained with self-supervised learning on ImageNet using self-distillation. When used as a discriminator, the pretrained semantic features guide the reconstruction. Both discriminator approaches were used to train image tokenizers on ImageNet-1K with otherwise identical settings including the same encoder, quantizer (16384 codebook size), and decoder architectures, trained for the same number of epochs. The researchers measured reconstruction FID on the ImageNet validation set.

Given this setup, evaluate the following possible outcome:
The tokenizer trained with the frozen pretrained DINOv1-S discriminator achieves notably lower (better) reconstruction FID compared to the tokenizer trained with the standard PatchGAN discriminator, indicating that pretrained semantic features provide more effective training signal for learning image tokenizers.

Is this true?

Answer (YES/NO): YES